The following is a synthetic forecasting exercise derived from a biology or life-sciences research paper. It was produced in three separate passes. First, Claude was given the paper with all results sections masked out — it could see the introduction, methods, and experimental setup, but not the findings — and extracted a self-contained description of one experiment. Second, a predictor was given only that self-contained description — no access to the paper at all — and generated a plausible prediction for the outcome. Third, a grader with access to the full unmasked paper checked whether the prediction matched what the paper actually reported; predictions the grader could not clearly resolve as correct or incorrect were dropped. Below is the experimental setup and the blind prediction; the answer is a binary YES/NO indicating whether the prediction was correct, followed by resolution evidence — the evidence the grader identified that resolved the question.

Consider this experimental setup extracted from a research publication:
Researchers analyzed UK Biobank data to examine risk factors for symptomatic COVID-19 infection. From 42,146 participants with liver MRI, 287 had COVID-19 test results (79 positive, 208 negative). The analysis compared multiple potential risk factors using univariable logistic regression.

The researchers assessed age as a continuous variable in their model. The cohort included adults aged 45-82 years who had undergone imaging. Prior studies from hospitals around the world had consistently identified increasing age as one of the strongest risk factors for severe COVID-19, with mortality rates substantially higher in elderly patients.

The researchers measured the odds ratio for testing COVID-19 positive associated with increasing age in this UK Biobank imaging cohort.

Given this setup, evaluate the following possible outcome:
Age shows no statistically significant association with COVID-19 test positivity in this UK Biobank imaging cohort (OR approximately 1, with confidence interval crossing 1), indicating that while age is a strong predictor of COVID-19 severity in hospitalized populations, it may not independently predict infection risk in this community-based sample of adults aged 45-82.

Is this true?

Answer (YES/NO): YES